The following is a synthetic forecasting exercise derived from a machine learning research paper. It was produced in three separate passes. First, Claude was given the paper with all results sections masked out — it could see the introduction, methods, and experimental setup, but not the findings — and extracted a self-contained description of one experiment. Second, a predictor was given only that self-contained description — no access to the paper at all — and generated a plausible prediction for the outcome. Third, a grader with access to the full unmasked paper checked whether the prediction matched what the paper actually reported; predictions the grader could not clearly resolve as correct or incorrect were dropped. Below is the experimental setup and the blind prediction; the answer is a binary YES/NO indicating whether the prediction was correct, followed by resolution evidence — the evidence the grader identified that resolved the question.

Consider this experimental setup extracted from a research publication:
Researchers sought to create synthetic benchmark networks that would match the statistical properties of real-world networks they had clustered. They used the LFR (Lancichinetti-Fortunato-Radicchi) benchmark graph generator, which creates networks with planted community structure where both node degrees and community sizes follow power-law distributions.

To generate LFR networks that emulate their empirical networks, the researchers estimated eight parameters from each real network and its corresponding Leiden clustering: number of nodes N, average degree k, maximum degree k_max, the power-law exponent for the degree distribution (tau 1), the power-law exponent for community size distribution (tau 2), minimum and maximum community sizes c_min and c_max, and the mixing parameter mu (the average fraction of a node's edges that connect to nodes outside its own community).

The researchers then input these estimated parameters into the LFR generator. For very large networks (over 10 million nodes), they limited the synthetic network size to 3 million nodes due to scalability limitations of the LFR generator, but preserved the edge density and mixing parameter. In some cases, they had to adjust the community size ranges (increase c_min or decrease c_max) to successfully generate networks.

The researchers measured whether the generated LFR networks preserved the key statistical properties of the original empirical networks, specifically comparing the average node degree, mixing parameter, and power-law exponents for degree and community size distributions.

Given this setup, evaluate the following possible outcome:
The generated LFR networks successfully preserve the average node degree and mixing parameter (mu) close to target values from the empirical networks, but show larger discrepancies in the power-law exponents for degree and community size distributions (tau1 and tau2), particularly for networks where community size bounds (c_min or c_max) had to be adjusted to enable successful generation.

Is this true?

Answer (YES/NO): NO